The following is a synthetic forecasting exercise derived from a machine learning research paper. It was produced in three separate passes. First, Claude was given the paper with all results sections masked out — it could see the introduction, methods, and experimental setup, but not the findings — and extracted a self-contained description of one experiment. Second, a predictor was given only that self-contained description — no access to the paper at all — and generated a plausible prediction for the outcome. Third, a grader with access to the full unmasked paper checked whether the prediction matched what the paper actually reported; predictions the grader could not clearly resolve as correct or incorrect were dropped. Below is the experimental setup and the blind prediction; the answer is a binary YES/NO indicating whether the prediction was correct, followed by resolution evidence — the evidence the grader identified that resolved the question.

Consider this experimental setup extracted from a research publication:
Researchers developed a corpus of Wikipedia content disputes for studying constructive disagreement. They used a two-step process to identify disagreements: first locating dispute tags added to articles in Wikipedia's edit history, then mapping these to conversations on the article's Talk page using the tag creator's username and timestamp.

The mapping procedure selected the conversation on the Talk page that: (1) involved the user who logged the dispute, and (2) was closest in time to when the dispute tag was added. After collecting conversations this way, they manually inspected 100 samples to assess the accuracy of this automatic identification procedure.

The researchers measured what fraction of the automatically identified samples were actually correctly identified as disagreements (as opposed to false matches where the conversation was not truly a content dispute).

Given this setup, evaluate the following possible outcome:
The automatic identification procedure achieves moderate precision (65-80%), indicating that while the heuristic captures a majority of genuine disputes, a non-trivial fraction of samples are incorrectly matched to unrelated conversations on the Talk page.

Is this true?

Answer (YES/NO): NO